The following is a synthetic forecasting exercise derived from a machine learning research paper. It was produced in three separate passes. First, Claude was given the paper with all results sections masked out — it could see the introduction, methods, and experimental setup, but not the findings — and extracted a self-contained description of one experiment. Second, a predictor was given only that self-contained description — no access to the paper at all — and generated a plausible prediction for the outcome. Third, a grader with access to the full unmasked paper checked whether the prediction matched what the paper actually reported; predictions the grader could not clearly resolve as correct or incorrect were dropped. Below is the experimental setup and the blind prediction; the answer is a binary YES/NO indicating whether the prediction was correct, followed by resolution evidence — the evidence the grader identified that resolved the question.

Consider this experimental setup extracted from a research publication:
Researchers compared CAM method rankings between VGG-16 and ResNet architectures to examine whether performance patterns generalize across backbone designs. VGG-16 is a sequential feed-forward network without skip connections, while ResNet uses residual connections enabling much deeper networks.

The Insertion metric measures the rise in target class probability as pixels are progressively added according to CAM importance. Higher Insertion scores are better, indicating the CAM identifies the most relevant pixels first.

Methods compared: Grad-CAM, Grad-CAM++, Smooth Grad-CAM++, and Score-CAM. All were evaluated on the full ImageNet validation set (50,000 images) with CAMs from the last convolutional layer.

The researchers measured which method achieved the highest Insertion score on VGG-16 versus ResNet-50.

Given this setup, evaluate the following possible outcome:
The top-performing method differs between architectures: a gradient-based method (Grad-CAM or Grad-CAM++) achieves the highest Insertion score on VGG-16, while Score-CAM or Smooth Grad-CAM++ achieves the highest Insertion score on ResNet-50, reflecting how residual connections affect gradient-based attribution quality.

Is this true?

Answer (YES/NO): NO